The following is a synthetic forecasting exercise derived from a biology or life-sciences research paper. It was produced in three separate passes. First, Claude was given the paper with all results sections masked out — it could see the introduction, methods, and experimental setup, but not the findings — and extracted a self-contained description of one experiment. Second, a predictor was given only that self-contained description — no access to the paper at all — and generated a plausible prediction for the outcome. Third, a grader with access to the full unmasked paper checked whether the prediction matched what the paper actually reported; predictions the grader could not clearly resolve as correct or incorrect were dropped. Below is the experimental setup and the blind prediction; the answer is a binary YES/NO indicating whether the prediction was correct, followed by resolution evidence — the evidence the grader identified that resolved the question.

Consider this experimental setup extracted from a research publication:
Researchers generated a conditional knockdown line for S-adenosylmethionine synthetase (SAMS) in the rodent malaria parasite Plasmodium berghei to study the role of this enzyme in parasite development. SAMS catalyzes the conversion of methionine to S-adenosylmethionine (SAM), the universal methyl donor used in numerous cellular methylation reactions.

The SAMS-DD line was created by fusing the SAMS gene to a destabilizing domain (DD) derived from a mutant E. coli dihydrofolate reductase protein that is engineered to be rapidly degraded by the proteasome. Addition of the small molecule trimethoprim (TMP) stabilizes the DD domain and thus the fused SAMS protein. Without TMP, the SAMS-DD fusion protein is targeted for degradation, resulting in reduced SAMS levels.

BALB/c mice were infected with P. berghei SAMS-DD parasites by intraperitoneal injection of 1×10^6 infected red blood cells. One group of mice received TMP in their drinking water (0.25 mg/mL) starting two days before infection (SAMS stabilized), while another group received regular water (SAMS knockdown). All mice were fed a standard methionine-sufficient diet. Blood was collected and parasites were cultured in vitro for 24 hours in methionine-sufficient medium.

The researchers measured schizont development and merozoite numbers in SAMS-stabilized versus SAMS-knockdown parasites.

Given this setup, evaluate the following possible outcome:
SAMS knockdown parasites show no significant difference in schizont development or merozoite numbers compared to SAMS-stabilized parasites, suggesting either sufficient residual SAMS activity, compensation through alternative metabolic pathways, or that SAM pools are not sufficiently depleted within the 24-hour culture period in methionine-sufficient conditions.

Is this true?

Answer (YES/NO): NO